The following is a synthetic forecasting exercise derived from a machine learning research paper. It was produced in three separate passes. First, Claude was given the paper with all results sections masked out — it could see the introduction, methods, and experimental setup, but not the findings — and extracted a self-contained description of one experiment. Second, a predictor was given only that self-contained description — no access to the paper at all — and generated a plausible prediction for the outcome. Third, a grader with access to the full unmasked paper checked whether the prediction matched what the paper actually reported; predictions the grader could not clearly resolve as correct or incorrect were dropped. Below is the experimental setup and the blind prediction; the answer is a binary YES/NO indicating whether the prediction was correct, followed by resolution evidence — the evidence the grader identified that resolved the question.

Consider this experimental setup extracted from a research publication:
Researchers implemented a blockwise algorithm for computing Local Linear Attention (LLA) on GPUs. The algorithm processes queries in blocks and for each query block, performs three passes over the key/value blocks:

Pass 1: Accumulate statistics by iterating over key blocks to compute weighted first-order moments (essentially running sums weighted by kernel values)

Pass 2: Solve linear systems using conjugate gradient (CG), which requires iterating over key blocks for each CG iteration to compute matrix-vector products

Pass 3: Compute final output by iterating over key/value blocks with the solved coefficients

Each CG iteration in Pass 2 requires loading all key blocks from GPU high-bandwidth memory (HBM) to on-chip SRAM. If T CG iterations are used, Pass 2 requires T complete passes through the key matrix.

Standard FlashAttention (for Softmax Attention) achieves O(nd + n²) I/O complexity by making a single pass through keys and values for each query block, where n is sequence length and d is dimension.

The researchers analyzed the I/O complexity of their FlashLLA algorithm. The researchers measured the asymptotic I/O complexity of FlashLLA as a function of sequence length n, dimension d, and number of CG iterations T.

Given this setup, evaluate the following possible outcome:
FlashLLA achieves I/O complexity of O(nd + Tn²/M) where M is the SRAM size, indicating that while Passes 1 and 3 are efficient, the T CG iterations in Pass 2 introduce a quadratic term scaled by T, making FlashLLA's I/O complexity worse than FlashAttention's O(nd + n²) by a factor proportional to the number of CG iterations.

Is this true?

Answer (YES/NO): NO